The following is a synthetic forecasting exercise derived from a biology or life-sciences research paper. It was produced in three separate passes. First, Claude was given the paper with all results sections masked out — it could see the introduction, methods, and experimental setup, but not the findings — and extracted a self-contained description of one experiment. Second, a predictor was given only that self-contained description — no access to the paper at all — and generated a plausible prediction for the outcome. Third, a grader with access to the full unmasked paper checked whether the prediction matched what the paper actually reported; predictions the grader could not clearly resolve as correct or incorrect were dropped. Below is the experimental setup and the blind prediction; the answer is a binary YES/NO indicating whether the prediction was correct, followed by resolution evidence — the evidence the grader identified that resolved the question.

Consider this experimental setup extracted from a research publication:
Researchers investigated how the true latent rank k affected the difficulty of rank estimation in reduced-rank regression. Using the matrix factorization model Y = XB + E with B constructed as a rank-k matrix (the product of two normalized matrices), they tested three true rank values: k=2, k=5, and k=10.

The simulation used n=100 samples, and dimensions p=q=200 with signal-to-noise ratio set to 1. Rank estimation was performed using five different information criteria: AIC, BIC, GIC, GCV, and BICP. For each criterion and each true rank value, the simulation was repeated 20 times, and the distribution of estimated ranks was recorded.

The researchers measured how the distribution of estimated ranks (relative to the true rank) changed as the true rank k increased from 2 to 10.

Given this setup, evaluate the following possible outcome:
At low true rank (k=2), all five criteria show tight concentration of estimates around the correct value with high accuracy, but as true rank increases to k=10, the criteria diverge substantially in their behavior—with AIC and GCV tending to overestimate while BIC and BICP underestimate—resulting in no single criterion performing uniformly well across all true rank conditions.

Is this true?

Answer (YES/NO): NO